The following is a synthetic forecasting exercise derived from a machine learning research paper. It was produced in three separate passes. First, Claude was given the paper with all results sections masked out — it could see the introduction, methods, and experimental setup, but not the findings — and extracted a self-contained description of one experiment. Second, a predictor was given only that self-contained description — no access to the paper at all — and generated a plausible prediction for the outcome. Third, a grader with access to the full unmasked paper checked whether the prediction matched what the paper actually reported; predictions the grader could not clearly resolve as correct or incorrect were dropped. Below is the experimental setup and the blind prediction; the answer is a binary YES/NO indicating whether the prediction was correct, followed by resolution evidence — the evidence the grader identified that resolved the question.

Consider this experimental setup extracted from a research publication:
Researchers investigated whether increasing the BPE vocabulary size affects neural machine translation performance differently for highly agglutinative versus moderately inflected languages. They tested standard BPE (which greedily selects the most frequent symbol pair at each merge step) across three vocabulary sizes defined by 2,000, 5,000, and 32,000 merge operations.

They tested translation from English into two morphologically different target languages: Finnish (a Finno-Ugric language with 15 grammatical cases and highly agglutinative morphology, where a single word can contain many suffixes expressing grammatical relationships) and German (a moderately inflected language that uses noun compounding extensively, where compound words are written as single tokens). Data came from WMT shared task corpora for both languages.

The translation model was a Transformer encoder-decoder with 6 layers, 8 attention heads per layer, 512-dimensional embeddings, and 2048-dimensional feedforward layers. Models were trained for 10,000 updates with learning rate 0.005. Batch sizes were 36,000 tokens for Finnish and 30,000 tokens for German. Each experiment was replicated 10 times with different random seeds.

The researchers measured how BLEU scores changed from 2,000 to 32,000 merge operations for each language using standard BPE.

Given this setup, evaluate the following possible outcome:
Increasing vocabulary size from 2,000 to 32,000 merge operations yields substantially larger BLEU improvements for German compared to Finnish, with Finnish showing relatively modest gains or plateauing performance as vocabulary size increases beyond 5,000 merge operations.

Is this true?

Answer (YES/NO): NO